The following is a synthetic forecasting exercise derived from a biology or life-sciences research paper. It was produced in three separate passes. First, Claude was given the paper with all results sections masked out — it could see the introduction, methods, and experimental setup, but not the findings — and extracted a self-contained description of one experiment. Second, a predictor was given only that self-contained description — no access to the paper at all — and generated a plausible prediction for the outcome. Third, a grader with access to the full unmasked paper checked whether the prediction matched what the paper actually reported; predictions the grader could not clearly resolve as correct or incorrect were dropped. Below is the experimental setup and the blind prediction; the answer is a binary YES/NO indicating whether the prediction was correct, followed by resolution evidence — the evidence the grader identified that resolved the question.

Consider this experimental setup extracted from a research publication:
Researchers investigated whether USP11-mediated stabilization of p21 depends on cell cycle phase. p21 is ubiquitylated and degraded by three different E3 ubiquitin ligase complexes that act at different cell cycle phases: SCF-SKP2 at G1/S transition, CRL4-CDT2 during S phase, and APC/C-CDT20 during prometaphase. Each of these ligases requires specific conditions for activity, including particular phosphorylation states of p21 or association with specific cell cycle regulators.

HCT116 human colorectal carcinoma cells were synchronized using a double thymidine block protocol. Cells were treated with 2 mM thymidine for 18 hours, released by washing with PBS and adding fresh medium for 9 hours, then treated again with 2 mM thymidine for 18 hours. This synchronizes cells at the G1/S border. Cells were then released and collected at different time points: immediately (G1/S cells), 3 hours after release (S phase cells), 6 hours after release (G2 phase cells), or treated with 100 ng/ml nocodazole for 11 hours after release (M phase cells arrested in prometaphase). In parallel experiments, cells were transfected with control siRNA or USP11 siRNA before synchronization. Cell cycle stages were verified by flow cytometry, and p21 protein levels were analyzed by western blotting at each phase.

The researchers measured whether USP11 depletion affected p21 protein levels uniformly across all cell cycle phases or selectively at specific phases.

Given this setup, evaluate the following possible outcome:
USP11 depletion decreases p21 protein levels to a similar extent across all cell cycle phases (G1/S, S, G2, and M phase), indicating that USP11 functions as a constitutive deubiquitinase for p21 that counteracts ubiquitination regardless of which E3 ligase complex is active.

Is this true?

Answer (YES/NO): YES